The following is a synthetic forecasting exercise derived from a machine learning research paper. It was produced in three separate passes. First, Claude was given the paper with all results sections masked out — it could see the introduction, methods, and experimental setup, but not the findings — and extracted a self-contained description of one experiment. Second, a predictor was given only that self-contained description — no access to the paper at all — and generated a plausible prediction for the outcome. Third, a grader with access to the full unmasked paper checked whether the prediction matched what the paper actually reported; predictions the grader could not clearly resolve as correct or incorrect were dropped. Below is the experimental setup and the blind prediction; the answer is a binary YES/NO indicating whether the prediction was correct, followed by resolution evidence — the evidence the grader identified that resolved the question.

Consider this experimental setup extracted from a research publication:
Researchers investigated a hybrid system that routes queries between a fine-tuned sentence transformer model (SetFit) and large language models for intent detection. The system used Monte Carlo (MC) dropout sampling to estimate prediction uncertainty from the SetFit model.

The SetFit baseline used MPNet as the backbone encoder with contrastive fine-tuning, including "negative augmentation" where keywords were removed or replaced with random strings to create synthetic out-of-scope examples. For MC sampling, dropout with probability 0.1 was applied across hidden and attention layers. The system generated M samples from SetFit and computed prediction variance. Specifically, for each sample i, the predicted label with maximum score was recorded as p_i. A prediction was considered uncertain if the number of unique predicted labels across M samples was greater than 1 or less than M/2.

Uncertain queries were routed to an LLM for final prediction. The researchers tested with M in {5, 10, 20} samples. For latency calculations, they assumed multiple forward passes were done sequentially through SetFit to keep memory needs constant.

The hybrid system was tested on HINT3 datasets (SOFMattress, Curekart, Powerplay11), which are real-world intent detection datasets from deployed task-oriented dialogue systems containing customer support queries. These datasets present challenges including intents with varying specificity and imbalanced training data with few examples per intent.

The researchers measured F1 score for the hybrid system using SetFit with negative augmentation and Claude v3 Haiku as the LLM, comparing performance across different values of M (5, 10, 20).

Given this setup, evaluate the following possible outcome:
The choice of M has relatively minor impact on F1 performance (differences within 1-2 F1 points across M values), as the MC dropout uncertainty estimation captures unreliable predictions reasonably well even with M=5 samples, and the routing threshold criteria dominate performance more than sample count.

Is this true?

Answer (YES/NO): NO